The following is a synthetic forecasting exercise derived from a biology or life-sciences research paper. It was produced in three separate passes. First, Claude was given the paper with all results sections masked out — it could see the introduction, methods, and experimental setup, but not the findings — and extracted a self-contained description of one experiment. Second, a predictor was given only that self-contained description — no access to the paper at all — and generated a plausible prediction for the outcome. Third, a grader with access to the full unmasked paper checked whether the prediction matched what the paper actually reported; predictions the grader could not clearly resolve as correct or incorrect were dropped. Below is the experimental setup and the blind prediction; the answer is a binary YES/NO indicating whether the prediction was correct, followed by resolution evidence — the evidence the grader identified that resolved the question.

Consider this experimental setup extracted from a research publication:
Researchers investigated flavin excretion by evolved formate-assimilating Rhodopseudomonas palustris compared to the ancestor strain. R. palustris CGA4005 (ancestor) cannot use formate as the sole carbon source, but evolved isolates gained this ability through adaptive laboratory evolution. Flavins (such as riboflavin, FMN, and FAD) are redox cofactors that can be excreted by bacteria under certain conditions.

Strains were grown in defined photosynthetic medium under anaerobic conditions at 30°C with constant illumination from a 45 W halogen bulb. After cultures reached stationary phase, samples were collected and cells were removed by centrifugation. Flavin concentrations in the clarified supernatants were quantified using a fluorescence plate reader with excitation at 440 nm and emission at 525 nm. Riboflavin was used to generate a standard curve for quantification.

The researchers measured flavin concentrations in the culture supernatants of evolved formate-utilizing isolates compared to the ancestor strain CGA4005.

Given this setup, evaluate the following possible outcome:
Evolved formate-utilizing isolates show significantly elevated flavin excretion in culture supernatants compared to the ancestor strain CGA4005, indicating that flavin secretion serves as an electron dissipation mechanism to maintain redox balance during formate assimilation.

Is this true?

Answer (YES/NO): NO